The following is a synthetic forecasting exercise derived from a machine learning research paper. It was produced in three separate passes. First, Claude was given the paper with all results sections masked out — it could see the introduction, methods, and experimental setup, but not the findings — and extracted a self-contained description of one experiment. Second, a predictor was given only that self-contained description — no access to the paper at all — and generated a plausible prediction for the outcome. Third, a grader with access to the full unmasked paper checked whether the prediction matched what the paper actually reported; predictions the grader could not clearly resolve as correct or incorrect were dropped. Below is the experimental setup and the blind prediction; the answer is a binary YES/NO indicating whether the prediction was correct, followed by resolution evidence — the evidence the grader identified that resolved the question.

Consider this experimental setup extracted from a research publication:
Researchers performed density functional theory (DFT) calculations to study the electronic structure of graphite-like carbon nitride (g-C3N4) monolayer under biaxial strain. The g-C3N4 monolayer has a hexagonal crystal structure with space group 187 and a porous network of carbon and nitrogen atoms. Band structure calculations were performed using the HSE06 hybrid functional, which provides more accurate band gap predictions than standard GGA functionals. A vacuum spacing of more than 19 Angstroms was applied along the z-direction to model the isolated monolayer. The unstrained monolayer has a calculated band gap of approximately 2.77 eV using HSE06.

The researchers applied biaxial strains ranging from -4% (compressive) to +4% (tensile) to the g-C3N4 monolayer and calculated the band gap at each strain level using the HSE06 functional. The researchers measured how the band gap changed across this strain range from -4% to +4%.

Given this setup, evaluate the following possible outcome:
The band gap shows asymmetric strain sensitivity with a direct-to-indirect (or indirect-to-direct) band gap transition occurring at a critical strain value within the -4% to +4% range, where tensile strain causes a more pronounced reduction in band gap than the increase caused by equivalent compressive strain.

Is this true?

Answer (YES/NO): NO